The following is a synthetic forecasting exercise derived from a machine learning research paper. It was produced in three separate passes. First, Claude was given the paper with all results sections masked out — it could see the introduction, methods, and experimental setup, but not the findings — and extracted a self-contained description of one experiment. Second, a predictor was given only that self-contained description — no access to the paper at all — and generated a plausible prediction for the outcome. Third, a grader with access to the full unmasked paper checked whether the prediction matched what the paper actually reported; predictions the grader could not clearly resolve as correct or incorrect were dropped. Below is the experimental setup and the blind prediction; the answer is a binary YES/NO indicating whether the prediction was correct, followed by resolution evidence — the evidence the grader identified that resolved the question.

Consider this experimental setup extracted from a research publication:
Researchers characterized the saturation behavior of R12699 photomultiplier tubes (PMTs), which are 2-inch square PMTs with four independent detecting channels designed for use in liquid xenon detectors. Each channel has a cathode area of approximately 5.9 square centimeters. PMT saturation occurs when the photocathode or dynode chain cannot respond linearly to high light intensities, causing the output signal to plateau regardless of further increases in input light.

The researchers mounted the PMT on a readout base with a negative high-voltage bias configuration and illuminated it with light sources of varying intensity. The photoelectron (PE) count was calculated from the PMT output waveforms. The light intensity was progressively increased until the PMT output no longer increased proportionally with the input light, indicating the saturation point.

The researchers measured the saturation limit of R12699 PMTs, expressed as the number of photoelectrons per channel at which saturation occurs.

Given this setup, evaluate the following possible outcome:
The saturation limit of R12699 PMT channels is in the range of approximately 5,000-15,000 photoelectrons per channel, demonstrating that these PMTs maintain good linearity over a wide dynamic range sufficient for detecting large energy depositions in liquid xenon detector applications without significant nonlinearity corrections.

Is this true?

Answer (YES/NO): NO